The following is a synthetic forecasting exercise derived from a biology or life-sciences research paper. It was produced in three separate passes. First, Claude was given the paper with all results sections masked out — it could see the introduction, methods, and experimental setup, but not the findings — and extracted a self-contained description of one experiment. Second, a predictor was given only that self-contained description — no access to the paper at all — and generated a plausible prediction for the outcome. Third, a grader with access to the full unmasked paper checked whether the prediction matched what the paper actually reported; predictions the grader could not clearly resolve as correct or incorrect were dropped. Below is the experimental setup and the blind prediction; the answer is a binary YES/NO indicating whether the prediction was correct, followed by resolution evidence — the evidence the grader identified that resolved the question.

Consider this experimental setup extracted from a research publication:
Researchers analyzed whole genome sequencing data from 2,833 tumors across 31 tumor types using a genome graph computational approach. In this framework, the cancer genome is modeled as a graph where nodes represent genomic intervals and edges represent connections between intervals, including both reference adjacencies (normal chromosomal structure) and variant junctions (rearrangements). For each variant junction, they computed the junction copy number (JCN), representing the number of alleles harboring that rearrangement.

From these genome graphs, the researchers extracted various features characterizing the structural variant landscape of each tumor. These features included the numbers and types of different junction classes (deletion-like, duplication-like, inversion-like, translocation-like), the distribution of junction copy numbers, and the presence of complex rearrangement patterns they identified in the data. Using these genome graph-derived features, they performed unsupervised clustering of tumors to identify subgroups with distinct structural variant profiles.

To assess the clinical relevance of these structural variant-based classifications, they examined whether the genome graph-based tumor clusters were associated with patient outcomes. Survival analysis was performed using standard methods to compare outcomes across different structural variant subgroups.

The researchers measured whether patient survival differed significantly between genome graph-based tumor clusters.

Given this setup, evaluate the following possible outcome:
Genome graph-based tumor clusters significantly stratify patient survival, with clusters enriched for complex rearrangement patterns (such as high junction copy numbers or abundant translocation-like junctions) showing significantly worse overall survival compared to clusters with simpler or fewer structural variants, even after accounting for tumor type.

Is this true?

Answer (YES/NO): NO